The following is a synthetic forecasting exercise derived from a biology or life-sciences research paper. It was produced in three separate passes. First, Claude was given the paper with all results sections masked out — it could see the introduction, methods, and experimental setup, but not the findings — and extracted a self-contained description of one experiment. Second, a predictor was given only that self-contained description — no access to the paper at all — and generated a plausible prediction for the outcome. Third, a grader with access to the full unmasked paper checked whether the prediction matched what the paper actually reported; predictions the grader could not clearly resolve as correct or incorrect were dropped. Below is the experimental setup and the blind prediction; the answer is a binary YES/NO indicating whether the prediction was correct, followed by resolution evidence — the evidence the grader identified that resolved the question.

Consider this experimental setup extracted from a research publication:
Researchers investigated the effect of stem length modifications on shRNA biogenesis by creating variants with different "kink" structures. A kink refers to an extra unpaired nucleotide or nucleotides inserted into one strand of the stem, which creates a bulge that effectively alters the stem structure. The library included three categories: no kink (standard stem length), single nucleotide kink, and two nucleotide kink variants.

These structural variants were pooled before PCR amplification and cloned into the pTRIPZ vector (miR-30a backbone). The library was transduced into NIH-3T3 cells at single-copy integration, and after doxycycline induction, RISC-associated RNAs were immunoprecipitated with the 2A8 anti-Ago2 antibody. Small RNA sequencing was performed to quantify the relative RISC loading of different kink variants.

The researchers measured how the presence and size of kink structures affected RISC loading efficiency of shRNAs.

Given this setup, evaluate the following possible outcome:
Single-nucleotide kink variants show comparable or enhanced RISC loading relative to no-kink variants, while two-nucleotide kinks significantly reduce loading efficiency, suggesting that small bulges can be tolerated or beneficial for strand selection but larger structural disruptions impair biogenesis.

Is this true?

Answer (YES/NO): NO